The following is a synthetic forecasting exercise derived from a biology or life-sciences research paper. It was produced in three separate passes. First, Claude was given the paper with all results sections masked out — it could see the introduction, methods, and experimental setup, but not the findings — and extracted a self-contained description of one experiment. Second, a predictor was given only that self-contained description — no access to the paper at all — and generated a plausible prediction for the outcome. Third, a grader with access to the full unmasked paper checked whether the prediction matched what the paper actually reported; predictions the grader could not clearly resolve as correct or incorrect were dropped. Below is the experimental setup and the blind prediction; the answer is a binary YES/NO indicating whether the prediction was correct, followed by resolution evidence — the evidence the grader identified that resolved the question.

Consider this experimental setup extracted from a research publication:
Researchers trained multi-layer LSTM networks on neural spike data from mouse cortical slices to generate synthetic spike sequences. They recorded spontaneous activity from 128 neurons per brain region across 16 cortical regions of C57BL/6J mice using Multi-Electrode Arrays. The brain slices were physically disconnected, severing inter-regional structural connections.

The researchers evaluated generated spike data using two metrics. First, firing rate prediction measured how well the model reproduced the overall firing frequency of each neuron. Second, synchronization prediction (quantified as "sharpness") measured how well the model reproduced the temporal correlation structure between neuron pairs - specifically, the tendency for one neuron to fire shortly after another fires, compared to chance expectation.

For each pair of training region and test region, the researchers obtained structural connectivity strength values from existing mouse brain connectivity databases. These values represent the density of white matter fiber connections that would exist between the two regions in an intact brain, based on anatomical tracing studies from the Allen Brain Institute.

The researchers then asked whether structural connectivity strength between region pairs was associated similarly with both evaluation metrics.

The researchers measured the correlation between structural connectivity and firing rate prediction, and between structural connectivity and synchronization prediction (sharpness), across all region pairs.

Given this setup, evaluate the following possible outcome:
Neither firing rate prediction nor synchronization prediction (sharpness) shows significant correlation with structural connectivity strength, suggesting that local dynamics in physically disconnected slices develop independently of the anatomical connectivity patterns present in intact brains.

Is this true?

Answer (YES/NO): NO